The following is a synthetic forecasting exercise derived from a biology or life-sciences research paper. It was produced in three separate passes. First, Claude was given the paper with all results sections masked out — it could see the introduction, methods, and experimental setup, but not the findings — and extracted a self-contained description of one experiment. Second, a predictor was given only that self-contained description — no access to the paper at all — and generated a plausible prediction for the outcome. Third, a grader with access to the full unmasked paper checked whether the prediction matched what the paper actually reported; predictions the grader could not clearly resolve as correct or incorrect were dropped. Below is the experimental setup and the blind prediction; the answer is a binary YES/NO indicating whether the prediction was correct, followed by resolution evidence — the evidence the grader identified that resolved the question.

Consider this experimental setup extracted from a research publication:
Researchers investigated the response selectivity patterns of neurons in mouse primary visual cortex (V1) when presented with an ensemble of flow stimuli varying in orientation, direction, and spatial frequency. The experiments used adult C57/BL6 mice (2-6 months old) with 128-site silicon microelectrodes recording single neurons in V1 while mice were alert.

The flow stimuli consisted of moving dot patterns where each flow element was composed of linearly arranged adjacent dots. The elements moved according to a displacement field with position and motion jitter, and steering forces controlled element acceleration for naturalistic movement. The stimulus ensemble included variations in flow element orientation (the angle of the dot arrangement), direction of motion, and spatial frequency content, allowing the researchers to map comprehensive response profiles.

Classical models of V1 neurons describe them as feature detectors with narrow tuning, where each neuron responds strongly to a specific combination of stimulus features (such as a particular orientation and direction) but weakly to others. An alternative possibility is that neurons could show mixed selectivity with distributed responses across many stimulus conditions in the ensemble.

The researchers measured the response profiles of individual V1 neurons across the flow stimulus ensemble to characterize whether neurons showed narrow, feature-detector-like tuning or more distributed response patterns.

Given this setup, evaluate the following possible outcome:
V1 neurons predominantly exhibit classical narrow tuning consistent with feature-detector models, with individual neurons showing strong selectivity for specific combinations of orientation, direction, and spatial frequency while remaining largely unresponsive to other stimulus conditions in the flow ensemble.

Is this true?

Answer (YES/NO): NO